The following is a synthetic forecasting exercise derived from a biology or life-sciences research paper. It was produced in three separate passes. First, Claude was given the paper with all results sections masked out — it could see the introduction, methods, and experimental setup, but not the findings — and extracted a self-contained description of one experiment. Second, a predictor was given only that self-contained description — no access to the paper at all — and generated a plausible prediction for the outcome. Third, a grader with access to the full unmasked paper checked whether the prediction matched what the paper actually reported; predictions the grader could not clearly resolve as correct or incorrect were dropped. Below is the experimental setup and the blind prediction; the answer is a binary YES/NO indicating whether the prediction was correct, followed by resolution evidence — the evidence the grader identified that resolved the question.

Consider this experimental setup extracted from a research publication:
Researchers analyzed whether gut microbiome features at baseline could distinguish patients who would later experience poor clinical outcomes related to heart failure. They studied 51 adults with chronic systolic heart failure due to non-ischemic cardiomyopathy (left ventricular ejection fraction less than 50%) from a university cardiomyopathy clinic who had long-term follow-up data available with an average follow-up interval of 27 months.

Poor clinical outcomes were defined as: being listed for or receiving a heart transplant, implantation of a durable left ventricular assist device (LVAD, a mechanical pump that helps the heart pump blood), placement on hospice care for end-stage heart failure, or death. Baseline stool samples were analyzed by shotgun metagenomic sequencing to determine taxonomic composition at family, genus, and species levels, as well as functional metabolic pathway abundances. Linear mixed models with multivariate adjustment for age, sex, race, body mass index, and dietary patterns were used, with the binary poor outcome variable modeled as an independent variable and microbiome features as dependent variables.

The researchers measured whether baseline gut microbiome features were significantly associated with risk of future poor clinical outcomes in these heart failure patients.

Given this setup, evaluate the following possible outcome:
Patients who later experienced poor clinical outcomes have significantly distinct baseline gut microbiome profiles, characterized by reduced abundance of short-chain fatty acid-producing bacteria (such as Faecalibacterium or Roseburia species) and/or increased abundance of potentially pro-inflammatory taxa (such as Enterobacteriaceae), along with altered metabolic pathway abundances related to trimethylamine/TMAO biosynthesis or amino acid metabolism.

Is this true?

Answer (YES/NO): NO